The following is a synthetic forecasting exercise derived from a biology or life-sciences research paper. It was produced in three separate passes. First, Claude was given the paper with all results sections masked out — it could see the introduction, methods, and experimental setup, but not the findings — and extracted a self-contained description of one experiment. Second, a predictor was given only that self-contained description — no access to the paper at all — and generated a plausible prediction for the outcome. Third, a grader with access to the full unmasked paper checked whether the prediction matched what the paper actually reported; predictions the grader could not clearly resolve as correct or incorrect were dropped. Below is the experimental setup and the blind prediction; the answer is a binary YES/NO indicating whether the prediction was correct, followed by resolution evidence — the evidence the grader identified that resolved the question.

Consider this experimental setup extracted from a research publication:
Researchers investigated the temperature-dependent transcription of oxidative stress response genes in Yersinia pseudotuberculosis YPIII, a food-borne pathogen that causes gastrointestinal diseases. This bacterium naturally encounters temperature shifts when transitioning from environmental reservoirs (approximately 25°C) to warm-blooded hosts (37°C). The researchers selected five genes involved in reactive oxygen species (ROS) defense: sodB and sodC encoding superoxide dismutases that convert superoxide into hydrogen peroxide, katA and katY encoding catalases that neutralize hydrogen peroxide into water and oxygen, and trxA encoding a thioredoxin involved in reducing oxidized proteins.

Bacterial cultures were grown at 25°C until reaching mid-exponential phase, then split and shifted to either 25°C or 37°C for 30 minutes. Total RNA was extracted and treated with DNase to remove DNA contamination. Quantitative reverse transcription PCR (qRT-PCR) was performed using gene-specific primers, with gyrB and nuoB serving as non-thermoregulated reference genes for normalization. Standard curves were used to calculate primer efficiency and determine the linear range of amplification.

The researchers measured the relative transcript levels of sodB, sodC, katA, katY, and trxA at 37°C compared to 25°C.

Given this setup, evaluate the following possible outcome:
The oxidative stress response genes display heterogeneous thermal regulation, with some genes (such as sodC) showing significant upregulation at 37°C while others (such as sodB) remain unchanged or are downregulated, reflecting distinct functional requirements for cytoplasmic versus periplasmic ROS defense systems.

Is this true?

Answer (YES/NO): NO